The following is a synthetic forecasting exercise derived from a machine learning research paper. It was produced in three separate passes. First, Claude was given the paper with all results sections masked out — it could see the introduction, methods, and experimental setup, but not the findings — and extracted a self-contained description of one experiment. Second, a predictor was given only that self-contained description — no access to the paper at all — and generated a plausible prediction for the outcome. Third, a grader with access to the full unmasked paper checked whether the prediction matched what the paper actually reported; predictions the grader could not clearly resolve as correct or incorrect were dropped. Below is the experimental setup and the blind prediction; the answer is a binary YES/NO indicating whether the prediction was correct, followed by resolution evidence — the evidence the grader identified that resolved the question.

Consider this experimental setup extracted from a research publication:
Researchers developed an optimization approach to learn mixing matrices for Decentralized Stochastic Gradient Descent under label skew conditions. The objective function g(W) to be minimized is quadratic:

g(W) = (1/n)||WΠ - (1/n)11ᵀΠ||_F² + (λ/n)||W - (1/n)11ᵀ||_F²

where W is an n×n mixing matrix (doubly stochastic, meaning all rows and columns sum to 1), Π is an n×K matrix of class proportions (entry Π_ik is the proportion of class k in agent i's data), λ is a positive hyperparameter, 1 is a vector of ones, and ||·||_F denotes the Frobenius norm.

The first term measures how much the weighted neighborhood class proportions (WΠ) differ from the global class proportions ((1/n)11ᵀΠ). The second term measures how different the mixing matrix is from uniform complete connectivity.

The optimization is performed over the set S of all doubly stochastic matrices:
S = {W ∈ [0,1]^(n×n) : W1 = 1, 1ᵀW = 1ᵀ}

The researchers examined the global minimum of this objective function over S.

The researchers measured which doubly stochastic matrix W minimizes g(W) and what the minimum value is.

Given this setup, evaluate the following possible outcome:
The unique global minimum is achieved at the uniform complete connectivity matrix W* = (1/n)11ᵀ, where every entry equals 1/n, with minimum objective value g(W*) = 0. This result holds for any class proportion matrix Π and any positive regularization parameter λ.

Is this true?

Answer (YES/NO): YES